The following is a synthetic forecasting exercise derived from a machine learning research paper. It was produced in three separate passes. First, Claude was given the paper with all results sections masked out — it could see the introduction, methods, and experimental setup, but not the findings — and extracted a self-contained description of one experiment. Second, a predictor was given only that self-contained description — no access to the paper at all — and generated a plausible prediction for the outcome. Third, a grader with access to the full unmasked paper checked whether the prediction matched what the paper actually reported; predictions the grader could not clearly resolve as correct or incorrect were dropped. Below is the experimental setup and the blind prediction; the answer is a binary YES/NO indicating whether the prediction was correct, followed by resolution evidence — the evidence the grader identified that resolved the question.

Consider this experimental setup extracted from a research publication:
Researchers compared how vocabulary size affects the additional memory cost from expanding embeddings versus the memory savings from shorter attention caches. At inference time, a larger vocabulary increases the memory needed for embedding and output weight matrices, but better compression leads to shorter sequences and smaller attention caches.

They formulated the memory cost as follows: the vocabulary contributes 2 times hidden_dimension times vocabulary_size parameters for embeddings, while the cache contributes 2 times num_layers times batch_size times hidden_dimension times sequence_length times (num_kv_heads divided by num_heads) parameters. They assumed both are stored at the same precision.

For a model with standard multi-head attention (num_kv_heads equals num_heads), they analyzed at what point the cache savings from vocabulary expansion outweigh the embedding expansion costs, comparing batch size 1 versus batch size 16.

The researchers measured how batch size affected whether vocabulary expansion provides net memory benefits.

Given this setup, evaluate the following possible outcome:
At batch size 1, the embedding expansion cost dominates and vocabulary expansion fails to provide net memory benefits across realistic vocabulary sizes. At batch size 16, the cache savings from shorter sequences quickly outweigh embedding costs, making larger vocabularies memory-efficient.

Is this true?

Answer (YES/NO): YES